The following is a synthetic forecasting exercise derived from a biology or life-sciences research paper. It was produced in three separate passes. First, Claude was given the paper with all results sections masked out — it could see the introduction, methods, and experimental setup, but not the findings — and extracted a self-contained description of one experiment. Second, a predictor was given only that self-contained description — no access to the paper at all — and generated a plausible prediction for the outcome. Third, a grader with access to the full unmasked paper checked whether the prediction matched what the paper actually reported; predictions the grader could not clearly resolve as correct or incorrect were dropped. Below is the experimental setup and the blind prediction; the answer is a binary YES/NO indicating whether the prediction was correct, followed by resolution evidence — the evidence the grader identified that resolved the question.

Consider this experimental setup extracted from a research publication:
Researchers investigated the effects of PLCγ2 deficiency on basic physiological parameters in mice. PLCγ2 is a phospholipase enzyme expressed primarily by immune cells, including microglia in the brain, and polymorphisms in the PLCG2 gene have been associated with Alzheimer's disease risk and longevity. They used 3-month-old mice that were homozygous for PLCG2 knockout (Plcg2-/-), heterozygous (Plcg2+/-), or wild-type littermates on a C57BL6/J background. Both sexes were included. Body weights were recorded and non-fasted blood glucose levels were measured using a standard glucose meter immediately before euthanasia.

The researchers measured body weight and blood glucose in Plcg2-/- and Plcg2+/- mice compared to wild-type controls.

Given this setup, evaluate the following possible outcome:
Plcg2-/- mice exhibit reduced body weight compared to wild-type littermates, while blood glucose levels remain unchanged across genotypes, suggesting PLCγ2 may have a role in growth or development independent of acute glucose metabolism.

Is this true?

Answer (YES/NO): NO